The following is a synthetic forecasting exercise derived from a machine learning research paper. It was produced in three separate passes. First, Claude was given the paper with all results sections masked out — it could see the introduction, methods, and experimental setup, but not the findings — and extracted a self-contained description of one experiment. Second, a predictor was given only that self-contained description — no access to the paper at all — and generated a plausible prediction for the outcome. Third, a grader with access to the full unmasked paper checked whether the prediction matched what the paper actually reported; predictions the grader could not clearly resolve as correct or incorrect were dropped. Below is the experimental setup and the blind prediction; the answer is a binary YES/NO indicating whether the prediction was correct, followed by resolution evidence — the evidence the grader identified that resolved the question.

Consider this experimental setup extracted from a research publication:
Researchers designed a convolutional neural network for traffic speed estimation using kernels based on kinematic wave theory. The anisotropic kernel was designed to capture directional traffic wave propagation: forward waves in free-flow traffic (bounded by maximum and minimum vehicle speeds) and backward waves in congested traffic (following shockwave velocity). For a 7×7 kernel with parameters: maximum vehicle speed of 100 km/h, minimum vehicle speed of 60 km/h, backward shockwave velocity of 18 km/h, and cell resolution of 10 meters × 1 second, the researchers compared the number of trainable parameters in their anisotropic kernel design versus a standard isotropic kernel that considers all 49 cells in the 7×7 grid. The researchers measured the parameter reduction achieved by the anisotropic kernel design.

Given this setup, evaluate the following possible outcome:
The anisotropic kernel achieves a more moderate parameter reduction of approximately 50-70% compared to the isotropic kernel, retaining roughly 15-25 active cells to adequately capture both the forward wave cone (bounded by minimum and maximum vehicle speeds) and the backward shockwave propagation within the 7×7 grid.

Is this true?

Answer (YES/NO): YES